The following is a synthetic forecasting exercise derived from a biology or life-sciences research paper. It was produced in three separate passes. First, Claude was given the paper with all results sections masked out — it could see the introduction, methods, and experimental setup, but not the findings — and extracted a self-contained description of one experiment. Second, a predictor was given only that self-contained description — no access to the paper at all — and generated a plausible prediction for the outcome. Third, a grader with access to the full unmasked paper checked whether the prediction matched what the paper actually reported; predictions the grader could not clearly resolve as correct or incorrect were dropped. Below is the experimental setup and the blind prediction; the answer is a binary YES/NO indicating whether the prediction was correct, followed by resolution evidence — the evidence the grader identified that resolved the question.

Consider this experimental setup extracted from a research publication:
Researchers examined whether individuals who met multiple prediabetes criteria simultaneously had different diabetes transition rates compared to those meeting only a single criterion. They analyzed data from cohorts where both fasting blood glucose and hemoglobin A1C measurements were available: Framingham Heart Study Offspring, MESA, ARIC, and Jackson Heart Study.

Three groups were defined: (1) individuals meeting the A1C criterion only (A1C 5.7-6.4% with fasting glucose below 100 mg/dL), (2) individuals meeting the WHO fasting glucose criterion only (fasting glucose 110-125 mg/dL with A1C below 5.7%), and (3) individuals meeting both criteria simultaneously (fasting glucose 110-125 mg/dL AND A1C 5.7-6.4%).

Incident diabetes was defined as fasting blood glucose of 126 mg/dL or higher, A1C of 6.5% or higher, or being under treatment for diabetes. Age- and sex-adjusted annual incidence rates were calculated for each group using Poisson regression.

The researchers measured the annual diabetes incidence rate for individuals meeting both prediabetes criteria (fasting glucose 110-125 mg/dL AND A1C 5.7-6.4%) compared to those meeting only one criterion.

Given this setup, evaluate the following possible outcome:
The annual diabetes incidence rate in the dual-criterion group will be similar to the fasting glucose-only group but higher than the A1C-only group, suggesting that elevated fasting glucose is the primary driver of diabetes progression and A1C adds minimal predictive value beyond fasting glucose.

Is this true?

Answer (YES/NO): NO